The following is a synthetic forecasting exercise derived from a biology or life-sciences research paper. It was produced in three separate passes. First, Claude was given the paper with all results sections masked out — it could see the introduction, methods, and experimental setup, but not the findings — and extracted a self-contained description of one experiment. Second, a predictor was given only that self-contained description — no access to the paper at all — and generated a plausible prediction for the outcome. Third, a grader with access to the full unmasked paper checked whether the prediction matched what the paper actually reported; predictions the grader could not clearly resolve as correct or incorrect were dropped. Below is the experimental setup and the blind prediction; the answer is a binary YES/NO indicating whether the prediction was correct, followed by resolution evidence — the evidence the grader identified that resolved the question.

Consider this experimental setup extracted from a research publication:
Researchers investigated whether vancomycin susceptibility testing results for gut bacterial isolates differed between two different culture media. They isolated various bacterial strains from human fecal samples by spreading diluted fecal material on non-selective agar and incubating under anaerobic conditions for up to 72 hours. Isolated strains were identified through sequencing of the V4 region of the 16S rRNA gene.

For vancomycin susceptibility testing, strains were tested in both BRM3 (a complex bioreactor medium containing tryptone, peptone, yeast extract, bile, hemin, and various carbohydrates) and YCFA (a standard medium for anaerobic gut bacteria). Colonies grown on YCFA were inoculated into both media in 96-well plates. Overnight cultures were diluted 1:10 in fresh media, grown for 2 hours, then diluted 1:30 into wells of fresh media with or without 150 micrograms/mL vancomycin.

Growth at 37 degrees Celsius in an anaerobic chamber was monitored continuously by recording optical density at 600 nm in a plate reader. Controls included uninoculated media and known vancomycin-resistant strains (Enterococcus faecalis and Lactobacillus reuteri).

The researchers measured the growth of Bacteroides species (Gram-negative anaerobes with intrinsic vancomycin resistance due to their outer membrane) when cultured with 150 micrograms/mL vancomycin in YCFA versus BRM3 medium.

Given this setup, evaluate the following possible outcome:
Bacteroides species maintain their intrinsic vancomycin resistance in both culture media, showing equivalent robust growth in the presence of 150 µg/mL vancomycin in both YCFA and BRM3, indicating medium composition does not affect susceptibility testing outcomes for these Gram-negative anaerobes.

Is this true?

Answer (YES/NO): NO